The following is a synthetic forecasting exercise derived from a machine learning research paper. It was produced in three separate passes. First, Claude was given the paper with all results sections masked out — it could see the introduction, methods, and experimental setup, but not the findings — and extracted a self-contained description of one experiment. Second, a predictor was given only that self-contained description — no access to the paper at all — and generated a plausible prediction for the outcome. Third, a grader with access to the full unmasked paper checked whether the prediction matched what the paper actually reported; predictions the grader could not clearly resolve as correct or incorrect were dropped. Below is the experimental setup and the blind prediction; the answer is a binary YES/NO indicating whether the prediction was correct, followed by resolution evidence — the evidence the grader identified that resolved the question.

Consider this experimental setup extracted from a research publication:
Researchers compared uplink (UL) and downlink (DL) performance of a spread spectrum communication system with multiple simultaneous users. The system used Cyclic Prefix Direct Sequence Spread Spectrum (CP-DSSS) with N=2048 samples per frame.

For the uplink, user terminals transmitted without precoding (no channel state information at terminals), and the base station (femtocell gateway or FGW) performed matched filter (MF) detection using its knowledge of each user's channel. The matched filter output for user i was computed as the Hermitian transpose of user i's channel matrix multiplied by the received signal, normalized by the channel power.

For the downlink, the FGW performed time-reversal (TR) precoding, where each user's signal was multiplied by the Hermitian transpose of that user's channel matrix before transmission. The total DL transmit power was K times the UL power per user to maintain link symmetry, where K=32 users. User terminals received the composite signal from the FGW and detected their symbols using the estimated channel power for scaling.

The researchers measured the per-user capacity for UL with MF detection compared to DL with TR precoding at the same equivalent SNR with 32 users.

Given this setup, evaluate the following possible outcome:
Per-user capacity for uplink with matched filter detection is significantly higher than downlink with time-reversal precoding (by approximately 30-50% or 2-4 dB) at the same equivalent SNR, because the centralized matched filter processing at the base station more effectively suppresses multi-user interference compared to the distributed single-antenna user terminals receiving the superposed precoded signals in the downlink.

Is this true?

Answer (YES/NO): NO